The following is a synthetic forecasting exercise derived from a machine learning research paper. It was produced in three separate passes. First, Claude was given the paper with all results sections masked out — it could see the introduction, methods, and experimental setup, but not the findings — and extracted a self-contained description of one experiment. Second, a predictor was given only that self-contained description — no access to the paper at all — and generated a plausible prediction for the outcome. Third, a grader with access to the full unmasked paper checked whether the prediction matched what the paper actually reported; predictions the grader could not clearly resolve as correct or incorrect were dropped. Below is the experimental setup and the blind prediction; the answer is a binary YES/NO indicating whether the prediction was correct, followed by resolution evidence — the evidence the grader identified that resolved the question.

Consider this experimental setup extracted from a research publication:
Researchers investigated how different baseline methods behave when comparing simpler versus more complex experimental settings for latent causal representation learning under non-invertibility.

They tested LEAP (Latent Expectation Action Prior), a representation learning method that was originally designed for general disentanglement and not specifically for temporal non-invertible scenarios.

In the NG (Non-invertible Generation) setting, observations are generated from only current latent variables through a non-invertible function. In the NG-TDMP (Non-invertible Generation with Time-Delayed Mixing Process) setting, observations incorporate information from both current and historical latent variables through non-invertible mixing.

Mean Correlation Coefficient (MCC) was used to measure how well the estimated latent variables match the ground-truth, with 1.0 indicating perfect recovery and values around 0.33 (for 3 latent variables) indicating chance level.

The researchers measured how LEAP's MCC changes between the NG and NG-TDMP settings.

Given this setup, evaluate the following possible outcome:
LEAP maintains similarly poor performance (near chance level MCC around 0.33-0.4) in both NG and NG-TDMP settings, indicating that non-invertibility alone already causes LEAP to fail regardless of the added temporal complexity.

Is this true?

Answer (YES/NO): NO